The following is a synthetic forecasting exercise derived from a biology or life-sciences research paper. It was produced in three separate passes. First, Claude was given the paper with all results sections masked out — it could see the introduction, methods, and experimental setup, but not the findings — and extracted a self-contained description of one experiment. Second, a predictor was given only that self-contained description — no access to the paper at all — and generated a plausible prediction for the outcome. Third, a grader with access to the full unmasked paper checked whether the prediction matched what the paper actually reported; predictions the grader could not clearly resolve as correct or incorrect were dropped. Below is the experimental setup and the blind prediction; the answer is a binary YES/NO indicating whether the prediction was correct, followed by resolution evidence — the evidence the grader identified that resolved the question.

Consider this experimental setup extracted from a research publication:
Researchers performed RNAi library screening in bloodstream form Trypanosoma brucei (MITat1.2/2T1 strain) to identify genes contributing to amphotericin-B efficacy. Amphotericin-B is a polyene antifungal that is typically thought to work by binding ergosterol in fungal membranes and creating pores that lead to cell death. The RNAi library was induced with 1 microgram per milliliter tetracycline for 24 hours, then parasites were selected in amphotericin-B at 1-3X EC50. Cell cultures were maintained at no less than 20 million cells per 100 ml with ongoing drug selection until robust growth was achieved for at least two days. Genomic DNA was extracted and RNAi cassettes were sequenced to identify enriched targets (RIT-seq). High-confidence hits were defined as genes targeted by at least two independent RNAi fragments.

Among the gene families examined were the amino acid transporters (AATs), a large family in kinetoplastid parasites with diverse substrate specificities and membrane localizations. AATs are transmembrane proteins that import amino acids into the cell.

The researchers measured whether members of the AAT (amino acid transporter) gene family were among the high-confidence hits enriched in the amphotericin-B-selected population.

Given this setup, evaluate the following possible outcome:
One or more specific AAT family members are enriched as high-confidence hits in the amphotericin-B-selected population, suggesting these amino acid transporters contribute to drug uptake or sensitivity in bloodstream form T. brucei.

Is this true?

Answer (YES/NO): NO